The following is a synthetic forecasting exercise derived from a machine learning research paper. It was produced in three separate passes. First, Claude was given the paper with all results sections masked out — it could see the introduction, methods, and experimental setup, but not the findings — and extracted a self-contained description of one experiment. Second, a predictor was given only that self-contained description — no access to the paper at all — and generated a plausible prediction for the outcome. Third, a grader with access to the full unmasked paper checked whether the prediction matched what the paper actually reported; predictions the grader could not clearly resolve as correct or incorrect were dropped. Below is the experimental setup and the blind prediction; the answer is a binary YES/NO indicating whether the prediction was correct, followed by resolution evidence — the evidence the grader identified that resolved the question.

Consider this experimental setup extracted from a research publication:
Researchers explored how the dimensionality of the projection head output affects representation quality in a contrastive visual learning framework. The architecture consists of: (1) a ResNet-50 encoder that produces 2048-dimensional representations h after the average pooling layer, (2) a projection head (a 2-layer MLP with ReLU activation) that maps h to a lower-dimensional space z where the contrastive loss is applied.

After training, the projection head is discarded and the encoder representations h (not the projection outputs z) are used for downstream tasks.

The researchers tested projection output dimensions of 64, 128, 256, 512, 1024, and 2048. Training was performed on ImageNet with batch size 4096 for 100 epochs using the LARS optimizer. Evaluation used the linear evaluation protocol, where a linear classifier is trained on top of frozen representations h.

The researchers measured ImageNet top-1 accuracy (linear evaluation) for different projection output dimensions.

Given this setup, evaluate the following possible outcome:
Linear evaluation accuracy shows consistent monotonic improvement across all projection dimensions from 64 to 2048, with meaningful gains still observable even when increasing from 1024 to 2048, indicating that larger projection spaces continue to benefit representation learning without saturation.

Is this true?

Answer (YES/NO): NO